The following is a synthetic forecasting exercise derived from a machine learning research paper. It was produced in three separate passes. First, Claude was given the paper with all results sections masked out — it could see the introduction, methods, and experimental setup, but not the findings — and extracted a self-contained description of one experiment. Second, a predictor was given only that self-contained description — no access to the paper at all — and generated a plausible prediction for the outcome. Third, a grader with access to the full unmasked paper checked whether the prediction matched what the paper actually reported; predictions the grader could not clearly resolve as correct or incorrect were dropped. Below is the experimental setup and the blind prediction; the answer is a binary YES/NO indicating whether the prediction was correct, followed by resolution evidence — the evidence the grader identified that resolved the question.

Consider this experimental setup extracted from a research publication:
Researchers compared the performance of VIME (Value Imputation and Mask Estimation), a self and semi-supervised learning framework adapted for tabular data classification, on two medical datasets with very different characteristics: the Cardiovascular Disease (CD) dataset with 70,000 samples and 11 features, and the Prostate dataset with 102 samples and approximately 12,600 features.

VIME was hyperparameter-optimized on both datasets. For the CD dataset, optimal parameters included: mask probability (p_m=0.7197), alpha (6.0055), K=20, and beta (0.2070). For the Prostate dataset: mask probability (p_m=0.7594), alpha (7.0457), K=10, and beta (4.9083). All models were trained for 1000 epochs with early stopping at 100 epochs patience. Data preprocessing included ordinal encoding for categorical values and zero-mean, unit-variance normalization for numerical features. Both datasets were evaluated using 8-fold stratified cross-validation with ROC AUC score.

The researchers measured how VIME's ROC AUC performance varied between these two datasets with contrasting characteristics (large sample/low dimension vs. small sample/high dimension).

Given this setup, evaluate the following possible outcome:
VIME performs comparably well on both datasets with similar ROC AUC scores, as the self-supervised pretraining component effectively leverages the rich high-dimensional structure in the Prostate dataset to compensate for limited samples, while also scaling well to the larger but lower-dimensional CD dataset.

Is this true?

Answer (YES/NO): NO